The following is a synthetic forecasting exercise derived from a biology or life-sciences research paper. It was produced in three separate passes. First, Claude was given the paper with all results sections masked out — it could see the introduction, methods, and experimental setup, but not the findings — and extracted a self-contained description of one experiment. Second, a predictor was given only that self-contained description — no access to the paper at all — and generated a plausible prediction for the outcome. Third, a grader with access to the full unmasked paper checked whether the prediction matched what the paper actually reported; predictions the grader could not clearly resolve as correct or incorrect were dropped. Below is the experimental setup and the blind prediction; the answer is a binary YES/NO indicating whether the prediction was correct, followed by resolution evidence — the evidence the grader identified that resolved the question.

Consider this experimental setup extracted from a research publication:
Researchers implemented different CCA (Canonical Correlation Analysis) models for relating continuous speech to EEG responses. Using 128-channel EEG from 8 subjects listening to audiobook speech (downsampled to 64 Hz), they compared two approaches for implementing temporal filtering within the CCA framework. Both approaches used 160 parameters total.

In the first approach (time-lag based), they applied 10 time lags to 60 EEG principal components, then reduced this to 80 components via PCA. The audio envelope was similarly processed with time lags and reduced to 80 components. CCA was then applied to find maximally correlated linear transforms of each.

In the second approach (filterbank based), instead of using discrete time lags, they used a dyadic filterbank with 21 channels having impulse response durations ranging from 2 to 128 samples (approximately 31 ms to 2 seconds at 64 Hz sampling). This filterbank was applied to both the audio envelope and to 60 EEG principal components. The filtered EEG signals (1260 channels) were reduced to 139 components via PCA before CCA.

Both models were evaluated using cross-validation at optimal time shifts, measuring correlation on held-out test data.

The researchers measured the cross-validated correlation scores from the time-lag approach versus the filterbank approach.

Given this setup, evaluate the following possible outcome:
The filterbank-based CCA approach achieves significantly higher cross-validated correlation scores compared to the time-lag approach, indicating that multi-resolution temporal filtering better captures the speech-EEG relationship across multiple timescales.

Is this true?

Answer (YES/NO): YES